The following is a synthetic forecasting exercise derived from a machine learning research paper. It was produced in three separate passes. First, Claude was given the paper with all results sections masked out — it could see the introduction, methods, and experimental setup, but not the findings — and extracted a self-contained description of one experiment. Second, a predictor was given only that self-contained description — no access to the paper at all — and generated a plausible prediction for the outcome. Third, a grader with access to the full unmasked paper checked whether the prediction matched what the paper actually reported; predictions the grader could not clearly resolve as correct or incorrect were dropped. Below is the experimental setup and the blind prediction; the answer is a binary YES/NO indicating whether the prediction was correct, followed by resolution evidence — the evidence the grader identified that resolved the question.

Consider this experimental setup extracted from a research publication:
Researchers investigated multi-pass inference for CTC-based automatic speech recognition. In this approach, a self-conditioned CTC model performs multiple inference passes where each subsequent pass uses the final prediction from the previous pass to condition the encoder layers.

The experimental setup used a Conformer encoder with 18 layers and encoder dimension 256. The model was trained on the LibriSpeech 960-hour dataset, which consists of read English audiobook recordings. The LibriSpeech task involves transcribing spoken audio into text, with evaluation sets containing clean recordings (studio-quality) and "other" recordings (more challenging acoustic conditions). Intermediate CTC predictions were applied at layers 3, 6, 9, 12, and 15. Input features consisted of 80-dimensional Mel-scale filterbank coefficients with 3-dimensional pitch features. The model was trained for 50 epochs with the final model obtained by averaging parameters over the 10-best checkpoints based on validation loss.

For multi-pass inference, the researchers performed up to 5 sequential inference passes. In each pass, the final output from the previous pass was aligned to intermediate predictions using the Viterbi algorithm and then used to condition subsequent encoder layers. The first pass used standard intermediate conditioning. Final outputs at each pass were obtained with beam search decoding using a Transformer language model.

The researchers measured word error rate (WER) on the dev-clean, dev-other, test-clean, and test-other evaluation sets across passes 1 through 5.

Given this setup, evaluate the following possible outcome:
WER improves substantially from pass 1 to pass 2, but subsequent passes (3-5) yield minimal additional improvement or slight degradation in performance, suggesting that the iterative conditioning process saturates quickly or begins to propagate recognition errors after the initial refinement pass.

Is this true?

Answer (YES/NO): YES